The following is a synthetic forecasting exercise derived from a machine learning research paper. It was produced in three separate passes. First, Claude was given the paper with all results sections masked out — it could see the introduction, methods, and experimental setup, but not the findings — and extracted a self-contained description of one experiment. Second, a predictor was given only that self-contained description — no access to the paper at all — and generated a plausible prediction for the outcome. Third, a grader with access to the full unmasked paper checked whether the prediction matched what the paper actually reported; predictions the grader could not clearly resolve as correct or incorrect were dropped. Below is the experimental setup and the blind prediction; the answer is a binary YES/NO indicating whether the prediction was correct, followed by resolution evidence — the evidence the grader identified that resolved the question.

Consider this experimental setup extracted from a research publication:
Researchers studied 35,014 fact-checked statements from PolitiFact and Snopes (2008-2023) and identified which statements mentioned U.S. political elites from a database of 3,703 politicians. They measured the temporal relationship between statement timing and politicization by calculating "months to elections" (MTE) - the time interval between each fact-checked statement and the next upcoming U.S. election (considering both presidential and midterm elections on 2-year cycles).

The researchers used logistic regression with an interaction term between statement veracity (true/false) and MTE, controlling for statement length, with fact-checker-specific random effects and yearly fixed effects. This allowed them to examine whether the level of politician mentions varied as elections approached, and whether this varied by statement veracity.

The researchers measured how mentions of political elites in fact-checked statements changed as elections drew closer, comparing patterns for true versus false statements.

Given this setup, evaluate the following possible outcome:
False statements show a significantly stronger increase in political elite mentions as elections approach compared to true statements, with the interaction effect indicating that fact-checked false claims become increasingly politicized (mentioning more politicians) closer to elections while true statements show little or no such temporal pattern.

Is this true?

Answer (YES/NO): NO